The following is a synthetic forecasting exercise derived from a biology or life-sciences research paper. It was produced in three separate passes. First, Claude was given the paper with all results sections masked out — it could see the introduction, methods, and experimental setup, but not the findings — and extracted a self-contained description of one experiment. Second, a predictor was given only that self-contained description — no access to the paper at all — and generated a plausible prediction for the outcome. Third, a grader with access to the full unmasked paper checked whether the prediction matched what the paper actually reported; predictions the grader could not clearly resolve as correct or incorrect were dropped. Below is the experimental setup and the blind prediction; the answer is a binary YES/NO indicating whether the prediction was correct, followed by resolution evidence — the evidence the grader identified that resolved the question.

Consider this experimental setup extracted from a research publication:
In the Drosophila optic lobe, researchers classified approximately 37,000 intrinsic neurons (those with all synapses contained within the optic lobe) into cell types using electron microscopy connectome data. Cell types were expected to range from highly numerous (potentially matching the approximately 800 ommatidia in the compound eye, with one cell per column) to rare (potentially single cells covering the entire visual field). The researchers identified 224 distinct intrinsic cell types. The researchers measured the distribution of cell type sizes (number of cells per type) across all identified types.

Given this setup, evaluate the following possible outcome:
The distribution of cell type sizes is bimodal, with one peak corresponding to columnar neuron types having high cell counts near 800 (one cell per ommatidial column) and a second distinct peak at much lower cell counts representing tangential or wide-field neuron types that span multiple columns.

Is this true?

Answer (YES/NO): NO